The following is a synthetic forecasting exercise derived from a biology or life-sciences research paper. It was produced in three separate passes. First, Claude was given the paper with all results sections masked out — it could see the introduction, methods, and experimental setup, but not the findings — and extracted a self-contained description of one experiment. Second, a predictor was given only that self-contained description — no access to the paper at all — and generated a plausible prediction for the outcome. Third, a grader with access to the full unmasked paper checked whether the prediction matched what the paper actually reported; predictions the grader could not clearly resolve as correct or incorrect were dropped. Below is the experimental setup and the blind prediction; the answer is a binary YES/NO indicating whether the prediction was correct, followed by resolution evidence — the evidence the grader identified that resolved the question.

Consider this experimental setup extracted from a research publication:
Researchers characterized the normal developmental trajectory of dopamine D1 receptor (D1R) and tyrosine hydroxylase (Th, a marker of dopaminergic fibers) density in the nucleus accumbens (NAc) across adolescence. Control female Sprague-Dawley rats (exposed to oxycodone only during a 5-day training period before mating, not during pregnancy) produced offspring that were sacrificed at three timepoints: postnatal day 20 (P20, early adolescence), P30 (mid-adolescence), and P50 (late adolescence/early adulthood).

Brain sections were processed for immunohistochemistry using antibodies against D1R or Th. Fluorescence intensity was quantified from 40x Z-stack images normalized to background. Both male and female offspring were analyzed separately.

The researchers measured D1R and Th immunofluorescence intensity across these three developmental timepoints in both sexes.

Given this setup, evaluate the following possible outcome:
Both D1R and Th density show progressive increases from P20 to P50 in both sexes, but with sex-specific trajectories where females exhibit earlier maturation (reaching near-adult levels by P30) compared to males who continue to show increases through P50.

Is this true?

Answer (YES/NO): NO